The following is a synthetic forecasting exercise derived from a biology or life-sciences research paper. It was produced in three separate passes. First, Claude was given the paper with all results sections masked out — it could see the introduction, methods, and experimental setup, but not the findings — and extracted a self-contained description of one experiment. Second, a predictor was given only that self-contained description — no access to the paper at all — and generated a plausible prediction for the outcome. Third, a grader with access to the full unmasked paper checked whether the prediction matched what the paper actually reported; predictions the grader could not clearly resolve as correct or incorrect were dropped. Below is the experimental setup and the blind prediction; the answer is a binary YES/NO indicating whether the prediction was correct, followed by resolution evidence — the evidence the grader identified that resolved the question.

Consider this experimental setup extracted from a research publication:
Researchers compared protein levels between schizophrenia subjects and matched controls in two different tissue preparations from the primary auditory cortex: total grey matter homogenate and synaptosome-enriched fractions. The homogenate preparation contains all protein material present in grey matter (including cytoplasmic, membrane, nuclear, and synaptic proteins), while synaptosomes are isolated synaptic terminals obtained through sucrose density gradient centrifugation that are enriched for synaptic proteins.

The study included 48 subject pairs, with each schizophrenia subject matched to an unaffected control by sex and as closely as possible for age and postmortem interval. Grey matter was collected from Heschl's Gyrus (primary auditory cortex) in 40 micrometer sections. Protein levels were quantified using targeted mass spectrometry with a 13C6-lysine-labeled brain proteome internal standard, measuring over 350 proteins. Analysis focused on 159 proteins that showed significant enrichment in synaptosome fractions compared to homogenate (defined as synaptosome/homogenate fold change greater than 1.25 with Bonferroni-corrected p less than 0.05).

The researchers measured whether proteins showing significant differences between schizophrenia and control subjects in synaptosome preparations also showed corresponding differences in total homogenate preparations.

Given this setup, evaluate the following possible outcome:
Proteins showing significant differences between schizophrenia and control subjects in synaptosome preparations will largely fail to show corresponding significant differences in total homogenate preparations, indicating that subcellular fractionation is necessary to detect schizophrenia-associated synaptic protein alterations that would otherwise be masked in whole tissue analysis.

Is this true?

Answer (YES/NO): YES